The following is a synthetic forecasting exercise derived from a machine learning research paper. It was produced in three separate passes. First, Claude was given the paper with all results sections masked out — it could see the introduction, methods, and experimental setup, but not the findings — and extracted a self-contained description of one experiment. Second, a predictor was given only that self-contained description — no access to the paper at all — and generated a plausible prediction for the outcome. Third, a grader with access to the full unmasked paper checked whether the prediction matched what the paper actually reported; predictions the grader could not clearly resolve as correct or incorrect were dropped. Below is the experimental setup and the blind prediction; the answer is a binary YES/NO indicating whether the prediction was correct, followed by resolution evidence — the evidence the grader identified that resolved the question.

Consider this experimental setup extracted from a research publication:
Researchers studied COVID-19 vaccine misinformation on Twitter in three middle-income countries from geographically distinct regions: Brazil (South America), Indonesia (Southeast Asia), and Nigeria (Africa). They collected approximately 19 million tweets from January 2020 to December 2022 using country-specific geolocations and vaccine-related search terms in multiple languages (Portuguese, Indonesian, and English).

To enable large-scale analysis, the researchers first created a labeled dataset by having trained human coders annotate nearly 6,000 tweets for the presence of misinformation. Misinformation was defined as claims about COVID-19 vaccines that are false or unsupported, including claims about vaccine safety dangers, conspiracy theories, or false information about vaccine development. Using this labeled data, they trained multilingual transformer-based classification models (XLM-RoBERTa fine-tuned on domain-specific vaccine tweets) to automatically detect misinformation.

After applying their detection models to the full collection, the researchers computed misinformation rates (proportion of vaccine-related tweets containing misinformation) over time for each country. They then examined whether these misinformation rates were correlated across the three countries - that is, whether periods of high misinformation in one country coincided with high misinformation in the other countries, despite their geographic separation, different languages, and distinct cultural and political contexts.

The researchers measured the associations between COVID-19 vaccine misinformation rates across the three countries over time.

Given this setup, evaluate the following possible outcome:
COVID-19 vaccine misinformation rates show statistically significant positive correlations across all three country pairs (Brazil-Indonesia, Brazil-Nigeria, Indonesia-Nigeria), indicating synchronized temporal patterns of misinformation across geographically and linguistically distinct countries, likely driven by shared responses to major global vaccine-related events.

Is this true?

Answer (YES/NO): YES